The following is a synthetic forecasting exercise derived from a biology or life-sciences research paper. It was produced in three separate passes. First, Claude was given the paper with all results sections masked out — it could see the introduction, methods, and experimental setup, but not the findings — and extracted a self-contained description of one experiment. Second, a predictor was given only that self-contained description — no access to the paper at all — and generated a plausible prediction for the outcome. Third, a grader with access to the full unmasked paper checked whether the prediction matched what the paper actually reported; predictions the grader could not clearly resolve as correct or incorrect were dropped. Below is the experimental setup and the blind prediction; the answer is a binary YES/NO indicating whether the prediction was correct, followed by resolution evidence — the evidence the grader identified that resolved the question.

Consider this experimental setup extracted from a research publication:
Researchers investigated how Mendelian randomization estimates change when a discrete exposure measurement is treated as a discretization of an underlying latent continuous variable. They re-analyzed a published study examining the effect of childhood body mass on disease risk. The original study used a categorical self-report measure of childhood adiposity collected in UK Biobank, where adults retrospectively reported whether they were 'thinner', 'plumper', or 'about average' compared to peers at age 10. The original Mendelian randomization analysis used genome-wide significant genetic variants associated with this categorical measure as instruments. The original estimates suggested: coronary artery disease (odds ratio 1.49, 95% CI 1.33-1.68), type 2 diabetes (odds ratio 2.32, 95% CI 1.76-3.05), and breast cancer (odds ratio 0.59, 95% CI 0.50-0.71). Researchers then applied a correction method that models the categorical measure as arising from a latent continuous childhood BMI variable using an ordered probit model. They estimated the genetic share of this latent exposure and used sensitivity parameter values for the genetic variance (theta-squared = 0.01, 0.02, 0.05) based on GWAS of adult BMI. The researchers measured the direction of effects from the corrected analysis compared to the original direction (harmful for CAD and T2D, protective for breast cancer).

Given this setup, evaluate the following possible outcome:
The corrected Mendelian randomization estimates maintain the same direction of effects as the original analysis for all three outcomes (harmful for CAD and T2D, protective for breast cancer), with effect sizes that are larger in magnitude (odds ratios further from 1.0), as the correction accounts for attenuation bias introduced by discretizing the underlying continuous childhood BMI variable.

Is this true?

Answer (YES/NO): NO